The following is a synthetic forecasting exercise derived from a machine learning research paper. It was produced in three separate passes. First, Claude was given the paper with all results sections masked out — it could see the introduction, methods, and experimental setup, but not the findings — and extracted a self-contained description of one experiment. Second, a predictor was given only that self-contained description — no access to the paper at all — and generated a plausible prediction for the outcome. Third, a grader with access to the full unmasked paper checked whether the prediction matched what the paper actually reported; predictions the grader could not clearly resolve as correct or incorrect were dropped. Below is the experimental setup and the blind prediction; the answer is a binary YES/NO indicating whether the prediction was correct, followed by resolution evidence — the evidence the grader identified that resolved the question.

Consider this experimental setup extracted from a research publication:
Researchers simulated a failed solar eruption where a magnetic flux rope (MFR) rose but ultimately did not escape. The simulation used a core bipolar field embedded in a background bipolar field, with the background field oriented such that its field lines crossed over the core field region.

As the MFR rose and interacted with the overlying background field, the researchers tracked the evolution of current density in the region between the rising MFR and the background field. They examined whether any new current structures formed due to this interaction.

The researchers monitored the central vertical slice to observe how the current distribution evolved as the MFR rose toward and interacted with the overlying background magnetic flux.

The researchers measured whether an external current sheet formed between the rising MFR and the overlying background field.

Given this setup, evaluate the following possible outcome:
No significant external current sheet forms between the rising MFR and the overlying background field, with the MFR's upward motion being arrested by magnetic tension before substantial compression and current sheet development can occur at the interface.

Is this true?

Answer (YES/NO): NO